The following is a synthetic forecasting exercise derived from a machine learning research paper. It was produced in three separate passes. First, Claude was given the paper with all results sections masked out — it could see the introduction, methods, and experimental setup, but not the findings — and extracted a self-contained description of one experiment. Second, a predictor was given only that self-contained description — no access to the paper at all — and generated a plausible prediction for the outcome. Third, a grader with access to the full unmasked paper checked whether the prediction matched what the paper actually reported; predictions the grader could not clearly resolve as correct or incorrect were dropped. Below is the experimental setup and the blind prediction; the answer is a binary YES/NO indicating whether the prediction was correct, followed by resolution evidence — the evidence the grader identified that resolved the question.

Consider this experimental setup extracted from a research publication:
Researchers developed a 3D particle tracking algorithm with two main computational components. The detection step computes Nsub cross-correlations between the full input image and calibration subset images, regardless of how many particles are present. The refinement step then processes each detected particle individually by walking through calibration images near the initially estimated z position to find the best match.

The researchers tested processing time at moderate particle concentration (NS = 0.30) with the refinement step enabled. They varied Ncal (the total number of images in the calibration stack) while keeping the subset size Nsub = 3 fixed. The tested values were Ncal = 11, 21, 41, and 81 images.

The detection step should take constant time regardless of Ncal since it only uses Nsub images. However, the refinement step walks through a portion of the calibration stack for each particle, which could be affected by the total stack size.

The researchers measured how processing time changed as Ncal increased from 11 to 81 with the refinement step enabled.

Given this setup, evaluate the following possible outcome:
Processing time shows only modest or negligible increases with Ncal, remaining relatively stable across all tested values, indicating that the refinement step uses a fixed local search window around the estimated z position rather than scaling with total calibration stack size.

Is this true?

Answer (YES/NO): YES